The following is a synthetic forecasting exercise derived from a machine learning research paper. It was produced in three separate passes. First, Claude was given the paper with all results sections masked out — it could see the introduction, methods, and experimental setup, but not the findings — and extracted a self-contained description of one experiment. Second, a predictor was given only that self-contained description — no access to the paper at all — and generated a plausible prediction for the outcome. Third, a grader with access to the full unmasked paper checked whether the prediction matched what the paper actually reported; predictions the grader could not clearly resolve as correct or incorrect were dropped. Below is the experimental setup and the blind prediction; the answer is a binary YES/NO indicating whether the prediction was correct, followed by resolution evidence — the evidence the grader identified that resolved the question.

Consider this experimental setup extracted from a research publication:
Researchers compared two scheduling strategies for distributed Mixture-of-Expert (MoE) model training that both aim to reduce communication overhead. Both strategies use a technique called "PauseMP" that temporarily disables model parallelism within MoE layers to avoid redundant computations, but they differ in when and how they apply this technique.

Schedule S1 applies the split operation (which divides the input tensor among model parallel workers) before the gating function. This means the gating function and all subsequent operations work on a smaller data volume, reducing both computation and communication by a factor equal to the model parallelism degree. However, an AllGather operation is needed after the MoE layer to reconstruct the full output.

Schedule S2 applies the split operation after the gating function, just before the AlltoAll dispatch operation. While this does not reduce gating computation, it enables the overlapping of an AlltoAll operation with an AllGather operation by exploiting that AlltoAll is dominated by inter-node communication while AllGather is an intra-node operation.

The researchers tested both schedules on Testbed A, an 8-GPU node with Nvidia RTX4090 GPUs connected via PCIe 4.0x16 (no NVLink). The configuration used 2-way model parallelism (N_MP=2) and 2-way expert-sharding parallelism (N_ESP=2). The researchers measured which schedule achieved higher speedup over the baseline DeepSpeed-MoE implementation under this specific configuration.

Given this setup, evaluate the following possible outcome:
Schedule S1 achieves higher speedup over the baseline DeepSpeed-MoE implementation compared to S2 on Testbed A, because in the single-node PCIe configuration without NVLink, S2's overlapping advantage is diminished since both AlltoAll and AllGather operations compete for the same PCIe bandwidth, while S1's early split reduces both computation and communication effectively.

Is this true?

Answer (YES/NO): YES